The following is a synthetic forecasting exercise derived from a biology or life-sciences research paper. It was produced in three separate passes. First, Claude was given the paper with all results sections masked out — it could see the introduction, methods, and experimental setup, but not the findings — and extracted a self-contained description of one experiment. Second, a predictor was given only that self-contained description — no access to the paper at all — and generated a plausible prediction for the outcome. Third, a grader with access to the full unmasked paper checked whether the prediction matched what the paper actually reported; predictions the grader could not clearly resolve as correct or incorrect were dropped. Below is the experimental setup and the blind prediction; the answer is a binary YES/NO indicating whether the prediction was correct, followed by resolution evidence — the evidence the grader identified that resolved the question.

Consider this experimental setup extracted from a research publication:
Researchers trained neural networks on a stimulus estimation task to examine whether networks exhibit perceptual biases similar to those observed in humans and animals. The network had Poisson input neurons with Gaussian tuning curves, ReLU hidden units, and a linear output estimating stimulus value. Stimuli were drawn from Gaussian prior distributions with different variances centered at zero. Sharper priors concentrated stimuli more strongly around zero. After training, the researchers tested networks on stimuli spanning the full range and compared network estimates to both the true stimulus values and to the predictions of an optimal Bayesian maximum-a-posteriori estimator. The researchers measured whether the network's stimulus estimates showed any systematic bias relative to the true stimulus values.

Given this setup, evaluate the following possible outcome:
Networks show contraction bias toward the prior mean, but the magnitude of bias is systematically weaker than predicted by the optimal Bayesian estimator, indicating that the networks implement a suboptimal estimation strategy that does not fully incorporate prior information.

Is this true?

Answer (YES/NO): NO